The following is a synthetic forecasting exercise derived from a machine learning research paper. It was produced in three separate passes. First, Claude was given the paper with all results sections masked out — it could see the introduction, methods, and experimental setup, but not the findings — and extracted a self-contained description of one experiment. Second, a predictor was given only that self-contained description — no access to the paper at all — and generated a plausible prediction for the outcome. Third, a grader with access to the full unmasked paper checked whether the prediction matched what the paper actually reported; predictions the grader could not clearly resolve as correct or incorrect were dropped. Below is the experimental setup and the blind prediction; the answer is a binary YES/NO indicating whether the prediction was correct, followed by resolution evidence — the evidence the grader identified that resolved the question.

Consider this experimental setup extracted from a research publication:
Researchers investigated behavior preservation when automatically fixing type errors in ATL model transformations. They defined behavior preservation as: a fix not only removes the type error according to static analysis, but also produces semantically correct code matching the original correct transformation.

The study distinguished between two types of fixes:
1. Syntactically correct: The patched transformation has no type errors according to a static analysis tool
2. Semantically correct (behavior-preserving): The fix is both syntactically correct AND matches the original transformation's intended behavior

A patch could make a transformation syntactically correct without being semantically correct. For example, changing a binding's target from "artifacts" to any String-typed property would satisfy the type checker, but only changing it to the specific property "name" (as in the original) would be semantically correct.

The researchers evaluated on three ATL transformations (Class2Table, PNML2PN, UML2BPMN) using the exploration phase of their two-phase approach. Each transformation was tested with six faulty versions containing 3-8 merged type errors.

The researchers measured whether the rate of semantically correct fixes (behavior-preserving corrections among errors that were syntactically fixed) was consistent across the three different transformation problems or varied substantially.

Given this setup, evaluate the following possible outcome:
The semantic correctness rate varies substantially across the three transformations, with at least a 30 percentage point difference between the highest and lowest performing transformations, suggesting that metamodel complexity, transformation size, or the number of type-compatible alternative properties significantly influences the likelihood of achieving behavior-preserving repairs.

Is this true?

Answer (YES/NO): YES